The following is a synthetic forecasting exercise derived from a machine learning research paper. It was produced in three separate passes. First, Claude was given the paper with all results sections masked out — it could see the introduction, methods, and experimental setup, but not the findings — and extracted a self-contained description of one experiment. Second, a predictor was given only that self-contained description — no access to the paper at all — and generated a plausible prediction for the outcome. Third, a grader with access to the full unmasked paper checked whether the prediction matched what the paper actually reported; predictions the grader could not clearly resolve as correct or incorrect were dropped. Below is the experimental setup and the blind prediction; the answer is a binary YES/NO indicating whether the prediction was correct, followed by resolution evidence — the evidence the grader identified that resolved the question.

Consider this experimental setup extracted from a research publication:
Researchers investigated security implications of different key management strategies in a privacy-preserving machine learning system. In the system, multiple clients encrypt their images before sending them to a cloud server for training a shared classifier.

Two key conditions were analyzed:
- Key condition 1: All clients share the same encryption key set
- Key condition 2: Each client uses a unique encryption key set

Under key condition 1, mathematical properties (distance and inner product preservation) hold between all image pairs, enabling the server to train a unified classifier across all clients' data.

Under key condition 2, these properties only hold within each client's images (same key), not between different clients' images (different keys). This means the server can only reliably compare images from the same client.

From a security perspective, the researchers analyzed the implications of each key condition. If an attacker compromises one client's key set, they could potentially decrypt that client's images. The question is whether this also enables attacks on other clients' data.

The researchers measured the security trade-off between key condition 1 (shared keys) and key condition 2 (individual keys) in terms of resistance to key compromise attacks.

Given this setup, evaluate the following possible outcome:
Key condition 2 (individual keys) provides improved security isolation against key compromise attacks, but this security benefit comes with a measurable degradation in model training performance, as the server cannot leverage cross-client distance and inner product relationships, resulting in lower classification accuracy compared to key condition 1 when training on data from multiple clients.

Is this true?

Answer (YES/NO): NO